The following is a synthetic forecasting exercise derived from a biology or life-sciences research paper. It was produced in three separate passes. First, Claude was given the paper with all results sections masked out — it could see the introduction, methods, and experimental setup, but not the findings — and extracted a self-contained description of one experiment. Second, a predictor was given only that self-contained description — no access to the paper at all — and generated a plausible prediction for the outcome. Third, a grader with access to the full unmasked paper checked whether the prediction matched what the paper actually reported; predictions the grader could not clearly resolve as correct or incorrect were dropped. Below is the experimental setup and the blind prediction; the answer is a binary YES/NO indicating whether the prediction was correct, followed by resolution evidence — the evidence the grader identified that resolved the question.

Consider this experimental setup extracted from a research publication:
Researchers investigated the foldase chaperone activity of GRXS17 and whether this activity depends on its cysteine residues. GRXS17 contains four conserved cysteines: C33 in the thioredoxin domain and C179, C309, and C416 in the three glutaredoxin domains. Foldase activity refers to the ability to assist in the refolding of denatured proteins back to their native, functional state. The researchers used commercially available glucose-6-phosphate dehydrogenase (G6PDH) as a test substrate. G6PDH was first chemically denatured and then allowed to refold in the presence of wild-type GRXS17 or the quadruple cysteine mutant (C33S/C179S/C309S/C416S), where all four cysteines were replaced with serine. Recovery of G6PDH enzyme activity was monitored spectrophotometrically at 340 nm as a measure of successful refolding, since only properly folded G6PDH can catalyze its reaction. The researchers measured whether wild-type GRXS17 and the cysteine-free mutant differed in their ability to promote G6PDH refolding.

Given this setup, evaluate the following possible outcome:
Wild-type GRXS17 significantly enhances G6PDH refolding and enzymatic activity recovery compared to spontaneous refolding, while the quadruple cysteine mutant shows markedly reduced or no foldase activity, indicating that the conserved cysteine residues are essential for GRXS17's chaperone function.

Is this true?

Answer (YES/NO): NO